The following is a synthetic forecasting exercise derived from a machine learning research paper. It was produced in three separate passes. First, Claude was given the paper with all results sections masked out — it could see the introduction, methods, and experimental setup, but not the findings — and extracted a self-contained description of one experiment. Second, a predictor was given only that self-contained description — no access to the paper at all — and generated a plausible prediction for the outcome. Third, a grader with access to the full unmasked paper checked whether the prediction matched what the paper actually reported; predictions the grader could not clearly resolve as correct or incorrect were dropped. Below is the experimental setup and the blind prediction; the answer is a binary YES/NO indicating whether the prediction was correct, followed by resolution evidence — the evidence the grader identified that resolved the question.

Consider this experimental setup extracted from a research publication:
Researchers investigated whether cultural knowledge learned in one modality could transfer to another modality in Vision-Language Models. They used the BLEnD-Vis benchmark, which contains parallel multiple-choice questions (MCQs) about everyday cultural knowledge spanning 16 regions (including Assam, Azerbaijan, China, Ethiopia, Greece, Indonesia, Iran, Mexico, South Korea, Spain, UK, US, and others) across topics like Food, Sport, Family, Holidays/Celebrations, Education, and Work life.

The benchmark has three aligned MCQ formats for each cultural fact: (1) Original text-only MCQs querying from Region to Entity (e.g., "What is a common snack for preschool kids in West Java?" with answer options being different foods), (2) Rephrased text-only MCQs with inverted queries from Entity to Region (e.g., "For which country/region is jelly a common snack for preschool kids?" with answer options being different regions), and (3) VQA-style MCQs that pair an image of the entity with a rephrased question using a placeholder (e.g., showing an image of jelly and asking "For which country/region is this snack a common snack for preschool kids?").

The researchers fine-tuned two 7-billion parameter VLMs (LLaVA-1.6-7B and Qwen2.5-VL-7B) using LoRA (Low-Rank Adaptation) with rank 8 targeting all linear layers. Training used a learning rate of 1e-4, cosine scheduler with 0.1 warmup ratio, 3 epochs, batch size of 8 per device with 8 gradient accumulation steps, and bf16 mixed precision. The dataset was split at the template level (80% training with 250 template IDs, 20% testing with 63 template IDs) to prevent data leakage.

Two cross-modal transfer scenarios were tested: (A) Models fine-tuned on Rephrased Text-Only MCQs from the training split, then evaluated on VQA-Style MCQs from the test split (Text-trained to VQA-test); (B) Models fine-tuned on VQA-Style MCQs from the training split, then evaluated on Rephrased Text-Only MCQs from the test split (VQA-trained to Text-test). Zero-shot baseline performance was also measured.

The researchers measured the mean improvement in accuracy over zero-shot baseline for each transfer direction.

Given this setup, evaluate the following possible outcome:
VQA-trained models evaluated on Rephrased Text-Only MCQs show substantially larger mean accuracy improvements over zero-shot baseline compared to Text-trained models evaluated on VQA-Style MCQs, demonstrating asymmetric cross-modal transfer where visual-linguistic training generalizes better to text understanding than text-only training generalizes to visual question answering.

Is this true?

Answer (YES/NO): NO